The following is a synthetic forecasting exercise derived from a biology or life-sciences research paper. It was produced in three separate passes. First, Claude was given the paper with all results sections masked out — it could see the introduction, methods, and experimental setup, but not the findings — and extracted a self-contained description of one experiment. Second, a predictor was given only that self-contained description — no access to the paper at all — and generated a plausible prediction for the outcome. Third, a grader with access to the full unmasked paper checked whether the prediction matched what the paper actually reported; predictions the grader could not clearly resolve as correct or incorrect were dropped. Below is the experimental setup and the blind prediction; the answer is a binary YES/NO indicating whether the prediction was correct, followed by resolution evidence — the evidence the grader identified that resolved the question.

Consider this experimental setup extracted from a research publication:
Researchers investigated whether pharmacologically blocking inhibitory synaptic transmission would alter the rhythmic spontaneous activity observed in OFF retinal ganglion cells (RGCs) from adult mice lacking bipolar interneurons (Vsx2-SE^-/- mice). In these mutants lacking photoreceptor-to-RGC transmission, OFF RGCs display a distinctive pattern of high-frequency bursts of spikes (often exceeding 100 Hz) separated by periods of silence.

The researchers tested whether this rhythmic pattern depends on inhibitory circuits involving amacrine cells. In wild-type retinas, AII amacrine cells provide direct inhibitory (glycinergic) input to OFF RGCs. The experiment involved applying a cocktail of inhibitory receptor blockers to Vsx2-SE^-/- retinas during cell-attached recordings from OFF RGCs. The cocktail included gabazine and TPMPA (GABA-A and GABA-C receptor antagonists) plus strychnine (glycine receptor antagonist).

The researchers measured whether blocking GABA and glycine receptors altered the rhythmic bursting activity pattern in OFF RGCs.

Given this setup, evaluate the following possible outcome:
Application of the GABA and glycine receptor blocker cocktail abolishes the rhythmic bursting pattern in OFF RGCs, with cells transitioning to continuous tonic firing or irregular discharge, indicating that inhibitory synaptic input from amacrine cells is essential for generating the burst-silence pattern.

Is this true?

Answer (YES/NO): YES